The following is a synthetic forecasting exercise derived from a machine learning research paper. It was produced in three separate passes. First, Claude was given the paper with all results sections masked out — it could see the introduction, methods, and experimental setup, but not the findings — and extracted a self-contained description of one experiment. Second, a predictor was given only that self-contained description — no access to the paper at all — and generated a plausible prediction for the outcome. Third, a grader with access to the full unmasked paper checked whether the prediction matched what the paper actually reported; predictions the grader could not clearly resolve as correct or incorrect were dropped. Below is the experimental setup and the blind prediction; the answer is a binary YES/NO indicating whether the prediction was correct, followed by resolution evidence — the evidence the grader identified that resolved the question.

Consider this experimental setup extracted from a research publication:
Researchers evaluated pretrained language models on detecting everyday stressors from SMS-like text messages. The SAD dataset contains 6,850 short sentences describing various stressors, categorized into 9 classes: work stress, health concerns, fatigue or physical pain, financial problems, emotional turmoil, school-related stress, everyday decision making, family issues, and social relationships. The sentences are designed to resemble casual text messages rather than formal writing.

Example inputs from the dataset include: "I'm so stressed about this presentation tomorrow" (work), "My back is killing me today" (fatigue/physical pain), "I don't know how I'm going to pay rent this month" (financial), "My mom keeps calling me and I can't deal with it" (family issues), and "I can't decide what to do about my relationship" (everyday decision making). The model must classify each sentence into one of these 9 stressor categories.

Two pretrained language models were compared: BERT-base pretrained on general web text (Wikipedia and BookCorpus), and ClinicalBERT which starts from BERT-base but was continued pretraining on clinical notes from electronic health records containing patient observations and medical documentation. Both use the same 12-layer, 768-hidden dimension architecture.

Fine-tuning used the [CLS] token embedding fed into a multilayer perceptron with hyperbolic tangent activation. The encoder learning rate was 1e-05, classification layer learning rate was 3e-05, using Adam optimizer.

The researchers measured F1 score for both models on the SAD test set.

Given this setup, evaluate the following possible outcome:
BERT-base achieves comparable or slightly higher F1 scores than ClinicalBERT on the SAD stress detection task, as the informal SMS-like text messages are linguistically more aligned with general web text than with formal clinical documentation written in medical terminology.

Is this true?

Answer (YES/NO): YES